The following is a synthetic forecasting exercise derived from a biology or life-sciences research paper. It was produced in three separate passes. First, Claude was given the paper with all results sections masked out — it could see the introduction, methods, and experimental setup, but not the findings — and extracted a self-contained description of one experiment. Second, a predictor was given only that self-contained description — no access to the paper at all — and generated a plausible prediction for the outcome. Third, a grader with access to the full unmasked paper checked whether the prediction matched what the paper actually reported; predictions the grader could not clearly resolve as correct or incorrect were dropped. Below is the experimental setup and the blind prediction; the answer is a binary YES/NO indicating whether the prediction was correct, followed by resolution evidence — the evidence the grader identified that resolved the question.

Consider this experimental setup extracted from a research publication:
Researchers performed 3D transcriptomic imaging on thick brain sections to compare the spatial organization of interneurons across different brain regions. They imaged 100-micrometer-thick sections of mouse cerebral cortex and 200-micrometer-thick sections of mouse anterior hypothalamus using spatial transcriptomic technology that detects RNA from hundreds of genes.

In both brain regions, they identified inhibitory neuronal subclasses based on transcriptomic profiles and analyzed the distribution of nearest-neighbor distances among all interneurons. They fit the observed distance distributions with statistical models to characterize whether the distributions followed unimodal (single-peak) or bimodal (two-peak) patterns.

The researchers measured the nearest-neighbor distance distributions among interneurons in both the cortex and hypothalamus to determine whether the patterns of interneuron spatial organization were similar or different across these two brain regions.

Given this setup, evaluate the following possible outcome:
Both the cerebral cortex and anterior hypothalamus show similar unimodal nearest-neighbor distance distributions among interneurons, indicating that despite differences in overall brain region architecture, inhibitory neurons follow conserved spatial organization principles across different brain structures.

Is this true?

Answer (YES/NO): NO